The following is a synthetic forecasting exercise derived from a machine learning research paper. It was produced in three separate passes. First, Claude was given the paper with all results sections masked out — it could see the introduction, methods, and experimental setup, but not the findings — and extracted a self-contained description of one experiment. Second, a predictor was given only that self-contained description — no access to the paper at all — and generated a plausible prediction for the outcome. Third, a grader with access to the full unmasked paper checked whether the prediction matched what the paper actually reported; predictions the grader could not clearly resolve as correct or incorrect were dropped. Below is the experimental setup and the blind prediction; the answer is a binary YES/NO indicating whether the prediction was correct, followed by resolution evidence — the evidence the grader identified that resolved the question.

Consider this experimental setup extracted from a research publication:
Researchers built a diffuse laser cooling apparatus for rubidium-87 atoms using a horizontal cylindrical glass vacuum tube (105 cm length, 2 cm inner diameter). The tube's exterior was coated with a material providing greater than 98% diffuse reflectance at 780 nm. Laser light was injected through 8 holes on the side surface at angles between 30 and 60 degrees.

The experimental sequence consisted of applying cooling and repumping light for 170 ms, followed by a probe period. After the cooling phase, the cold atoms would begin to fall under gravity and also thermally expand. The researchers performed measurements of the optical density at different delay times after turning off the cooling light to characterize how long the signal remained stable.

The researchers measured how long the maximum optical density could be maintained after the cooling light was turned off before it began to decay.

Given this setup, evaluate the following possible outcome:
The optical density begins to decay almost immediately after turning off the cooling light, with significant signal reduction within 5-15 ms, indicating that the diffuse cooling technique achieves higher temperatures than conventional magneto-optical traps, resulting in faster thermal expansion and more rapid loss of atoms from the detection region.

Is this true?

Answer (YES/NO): NO